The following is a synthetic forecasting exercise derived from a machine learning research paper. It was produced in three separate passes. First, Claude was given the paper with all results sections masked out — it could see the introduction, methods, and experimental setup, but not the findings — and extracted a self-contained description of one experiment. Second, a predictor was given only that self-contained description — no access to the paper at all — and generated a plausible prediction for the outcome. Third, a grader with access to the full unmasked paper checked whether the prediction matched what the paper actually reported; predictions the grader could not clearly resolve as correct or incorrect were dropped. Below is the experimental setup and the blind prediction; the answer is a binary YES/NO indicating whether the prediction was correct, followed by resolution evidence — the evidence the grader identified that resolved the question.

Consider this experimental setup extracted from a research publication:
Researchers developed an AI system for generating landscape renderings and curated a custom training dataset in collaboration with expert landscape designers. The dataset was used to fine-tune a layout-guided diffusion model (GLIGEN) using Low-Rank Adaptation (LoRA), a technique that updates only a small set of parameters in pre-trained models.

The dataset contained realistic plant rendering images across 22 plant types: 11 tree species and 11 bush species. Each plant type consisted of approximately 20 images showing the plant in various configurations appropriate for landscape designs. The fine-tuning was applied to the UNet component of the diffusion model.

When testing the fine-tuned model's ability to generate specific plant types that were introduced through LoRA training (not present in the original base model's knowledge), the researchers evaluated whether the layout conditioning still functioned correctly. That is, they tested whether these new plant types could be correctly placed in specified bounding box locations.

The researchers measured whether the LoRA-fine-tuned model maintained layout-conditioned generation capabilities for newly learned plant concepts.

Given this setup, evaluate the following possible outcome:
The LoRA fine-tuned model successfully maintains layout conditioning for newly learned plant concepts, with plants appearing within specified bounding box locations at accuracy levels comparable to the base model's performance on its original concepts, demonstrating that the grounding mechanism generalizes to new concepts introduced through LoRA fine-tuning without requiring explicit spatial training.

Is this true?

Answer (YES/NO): YES